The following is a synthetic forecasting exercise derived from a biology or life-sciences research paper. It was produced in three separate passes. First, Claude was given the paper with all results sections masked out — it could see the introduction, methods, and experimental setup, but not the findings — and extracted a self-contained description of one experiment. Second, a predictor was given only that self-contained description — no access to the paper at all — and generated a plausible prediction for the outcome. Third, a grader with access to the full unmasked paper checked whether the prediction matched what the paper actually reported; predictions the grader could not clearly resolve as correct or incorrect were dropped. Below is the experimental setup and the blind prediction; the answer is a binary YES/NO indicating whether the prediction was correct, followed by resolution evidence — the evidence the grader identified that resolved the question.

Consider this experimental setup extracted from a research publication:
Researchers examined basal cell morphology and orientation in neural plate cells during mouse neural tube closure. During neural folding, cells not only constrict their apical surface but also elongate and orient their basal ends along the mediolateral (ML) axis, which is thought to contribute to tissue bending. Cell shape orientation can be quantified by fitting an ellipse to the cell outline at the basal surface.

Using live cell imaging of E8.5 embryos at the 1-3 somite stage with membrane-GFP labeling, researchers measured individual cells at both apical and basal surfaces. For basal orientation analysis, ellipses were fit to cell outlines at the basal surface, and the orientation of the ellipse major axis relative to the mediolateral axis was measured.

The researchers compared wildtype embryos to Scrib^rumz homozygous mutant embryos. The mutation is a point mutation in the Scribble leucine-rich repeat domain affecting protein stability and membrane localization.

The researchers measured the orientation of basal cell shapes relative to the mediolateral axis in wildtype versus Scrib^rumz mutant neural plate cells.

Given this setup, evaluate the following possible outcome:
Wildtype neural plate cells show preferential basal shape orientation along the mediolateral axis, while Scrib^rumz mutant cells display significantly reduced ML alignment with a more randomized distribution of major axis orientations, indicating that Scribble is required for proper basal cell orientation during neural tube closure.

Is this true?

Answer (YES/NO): YES